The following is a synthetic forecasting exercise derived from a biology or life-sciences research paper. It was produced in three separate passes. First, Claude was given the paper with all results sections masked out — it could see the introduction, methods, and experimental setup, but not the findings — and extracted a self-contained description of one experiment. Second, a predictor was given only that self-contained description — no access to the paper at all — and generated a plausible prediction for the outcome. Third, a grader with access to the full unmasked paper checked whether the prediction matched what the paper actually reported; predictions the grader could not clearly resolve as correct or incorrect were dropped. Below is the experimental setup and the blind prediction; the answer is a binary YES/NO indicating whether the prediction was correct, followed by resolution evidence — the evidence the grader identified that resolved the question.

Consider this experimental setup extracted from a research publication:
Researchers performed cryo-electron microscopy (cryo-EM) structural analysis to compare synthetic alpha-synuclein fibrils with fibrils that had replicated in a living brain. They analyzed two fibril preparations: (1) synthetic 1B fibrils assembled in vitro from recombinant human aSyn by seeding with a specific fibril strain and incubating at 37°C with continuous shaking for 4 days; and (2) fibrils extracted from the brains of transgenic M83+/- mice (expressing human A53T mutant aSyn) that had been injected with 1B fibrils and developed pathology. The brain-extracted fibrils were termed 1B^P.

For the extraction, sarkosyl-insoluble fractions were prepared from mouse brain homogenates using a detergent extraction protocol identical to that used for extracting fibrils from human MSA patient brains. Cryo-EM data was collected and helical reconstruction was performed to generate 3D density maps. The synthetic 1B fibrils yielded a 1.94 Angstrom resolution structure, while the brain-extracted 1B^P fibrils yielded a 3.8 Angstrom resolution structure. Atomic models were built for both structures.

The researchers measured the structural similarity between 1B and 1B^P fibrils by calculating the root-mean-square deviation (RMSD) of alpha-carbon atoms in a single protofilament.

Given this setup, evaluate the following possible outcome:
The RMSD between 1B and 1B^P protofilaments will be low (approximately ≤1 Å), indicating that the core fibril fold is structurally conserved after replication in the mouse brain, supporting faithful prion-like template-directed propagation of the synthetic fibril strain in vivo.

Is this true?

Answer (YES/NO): NO